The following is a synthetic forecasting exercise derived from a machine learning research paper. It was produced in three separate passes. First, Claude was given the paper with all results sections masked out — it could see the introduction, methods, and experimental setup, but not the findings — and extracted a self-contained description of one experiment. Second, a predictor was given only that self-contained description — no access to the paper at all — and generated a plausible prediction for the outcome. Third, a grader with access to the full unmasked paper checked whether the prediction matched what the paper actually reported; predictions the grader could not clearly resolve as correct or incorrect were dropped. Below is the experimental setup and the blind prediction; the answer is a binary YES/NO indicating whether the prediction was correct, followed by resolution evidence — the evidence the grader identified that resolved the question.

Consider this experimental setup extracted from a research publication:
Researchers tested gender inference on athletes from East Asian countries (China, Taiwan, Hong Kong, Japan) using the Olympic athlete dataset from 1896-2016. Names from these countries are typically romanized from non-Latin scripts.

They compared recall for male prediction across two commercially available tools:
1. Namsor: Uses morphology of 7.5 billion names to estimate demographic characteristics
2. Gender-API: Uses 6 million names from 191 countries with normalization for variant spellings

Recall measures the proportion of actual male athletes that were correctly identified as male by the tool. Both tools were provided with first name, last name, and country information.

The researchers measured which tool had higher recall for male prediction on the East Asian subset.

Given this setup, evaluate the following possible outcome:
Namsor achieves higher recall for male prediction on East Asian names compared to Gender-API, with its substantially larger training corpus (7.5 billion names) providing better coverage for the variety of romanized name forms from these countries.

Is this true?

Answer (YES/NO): YES